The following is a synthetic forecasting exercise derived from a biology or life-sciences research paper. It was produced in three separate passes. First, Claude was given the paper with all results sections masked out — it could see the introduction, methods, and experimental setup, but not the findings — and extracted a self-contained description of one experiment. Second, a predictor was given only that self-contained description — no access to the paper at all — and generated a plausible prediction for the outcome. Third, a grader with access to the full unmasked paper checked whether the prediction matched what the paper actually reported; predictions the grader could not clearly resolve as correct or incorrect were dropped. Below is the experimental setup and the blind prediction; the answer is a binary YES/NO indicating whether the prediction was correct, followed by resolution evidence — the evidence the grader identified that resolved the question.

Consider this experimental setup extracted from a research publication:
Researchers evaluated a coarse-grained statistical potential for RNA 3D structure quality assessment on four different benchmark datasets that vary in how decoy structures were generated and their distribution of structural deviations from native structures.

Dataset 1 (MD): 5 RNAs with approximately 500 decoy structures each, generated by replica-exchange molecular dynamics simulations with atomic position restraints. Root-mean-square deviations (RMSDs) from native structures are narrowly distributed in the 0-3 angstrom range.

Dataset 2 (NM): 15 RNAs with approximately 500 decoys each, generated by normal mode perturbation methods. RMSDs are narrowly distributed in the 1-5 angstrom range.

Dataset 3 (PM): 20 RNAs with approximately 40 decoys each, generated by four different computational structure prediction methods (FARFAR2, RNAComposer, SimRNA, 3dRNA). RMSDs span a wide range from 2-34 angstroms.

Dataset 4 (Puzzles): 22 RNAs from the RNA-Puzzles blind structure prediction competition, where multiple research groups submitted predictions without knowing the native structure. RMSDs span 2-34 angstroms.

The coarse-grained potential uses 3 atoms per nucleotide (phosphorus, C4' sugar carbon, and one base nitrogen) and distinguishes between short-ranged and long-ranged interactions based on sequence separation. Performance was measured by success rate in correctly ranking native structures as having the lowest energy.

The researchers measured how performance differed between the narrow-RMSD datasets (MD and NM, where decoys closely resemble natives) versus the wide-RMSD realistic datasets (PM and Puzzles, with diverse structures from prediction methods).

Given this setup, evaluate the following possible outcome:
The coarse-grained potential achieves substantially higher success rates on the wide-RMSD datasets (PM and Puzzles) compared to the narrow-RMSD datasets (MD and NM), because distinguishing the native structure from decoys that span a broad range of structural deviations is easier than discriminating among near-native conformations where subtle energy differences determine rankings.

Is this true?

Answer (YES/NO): NO